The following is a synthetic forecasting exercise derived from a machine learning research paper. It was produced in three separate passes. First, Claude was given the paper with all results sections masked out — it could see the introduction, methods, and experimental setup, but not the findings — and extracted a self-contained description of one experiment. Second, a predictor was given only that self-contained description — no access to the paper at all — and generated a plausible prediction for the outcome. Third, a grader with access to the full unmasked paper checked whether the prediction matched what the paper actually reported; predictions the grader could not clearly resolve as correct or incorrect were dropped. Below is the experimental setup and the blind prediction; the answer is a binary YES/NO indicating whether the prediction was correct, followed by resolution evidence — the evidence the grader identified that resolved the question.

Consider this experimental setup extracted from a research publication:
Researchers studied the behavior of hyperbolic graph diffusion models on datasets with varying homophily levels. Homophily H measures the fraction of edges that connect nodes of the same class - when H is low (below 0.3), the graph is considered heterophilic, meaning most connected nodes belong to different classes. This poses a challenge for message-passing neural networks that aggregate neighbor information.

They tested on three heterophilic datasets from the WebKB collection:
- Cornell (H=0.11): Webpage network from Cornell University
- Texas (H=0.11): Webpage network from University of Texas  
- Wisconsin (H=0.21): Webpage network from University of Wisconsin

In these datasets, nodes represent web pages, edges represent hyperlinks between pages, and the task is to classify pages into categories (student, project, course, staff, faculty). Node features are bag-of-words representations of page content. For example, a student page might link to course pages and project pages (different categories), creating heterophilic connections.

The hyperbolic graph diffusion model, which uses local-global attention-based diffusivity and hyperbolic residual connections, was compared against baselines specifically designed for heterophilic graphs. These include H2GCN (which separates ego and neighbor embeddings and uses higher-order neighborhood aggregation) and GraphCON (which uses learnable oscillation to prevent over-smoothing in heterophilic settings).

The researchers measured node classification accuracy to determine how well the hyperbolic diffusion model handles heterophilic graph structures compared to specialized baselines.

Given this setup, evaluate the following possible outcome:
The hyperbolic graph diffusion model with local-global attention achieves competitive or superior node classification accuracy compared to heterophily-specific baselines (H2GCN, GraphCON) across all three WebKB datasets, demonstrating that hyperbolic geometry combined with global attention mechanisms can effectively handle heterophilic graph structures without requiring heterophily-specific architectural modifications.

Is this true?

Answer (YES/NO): YES